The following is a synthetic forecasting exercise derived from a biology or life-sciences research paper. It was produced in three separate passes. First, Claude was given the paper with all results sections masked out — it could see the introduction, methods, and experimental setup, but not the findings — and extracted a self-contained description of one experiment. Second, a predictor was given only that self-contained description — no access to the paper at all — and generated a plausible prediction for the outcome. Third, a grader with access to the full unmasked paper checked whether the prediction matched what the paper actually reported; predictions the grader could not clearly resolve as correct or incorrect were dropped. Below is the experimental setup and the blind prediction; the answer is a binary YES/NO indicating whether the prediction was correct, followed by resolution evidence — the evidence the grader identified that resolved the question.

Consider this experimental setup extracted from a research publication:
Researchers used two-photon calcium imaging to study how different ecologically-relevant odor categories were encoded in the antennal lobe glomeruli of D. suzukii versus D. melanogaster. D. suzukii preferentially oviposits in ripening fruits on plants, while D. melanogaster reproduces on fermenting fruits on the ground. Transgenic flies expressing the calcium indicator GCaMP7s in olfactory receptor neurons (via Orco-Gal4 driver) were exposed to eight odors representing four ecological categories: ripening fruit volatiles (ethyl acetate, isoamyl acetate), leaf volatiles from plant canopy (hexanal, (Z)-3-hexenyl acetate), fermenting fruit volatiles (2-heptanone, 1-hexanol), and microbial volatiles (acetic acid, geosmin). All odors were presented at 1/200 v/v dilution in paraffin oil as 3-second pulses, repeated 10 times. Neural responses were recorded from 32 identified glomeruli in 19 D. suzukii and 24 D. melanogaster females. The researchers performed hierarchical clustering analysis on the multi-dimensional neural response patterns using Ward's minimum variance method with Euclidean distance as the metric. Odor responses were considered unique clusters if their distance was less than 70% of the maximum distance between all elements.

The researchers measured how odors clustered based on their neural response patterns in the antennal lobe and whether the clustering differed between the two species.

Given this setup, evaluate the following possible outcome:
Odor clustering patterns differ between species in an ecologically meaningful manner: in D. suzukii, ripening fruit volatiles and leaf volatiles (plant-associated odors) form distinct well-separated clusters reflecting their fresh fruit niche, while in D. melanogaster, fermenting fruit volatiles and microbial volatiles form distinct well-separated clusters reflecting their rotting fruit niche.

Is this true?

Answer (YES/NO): NO